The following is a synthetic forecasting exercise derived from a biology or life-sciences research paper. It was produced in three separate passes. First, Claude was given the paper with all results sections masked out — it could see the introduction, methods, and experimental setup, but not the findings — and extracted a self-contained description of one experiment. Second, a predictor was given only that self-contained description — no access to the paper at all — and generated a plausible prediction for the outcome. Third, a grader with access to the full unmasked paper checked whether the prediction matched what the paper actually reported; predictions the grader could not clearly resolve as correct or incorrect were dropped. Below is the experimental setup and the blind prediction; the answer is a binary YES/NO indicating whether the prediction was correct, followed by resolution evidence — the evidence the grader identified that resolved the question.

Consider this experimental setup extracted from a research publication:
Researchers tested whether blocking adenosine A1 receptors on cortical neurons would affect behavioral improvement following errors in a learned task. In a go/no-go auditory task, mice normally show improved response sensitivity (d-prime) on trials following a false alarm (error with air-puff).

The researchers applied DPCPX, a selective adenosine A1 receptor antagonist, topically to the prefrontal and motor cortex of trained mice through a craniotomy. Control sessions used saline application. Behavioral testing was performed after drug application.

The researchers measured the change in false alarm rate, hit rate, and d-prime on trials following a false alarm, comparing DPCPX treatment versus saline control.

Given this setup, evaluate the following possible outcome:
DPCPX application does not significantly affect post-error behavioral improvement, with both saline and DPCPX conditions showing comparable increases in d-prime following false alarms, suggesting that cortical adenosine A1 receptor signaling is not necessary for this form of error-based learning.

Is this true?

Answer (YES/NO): NO